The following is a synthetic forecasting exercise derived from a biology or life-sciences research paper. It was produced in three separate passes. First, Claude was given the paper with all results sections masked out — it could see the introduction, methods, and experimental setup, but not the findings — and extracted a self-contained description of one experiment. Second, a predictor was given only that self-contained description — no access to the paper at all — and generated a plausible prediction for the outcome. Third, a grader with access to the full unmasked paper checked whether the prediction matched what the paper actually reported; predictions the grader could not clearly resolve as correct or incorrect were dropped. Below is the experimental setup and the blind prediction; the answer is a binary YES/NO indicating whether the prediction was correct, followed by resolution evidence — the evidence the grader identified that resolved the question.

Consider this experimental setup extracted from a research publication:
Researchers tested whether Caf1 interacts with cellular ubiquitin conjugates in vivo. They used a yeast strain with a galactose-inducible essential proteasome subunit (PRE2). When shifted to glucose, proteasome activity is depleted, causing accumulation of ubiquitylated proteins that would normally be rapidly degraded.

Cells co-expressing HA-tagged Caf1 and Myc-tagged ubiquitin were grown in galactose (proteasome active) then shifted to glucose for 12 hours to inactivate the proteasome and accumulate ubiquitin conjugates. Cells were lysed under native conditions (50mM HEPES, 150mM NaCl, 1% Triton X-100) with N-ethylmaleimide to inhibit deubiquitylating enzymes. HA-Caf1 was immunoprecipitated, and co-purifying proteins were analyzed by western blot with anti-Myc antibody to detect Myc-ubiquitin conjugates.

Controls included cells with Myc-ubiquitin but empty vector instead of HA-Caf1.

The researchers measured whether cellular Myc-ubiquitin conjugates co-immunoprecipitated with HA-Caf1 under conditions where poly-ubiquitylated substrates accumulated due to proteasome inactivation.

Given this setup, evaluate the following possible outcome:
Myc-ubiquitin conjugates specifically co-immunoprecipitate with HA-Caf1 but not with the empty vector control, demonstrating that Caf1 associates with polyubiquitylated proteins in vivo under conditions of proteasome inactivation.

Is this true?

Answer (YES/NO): YES